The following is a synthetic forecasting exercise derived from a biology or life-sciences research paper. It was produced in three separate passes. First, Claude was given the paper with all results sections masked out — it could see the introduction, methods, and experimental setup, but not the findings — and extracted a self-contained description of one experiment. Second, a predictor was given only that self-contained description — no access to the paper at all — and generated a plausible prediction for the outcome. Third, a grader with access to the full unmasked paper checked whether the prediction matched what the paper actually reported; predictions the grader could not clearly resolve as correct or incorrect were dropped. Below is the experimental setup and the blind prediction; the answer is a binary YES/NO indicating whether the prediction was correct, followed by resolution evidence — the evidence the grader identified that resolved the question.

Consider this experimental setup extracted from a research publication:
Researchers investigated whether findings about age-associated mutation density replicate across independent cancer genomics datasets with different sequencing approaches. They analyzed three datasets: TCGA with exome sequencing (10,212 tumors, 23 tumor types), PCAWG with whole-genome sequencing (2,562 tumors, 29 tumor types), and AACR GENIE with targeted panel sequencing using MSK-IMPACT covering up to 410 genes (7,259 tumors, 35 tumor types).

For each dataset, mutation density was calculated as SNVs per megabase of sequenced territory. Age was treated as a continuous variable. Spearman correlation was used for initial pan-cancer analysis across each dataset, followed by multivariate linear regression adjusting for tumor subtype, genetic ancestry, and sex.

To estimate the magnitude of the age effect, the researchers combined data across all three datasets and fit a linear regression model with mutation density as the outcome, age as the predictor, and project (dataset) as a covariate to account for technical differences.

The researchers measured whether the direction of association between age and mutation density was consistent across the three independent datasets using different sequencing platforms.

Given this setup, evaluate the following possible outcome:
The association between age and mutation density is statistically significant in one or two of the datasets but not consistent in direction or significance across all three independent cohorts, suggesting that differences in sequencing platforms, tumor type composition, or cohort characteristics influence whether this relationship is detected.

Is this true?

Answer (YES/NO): NO